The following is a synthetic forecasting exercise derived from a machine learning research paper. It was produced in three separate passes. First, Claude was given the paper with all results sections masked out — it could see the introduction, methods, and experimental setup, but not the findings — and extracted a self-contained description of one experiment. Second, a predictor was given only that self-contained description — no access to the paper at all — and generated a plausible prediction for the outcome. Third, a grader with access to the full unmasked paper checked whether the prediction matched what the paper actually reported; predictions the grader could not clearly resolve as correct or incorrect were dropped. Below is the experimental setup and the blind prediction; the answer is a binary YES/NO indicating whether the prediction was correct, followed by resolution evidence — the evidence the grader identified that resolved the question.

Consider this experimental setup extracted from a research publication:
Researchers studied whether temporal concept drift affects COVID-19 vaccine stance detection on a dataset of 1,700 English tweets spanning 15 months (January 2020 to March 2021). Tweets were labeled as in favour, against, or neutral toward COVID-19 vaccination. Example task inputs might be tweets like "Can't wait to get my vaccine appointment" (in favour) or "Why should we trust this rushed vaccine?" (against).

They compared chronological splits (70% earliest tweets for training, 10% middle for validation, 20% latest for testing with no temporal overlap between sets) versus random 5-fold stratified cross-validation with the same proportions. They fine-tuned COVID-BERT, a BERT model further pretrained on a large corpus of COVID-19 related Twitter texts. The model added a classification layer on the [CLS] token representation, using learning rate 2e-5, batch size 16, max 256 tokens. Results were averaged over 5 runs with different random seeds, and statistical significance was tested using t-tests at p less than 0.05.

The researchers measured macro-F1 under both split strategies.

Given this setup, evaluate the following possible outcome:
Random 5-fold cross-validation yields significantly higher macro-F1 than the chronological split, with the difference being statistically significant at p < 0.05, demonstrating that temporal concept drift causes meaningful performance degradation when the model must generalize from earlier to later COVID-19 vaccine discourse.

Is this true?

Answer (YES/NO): NO